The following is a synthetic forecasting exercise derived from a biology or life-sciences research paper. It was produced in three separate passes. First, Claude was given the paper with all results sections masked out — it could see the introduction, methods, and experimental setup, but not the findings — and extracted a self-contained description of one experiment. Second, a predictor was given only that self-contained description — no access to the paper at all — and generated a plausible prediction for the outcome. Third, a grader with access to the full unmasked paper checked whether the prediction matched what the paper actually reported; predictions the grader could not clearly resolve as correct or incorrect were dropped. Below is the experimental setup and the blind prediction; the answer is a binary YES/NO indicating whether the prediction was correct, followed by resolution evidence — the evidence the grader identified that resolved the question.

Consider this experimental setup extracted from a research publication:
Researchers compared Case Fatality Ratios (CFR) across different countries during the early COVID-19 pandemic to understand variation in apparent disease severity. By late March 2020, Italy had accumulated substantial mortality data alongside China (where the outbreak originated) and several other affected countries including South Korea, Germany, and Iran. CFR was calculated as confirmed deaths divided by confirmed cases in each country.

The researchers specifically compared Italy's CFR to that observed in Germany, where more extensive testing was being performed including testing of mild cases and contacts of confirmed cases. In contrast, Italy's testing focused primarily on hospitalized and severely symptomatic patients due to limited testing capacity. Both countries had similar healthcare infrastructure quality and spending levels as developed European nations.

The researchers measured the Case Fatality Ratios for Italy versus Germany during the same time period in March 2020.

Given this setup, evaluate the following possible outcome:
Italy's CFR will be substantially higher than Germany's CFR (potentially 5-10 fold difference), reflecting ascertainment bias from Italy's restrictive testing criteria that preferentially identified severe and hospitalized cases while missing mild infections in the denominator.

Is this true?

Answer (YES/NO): NO